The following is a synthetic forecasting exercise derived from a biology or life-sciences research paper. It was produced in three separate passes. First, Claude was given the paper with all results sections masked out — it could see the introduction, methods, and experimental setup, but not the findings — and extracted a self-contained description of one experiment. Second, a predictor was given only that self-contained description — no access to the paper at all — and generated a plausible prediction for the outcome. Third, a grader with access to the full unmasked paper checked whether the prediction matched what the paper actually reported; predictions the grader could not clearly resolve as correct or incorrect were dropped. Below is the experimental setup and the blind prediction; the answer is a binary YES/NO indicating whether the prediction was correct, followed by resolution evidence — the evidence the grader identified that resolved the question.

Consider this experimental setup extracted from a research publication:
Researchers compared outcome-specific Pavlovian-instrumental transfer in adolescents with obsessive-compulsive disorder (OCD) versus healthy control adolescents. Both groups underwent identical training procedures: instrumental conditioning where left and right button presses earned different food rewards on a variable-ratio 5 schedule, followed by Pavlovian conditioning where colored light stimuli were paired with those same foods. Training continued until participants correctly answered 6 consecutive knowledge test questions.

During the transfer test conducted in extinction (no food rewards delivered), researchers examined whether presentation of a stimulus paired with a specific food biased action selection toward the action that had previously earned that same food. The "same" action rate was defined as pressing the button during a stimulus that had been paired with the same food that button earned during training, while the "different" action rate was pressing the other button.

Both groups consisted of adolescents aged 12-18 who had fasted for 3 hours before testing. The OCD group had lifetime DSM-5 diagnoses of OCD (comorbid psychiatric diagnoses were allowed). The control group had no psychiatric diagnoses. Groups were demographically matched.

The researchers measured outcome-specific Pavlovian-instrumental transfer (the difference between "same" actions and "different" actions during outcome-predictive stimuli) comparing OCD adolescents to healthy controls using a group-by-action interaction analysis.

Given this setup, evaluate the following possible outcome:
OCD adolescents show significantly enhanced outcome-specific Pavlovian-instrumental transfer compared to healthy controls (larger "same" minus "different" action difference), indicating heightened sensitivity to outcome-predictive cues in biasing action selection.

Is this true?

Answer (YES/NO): NO